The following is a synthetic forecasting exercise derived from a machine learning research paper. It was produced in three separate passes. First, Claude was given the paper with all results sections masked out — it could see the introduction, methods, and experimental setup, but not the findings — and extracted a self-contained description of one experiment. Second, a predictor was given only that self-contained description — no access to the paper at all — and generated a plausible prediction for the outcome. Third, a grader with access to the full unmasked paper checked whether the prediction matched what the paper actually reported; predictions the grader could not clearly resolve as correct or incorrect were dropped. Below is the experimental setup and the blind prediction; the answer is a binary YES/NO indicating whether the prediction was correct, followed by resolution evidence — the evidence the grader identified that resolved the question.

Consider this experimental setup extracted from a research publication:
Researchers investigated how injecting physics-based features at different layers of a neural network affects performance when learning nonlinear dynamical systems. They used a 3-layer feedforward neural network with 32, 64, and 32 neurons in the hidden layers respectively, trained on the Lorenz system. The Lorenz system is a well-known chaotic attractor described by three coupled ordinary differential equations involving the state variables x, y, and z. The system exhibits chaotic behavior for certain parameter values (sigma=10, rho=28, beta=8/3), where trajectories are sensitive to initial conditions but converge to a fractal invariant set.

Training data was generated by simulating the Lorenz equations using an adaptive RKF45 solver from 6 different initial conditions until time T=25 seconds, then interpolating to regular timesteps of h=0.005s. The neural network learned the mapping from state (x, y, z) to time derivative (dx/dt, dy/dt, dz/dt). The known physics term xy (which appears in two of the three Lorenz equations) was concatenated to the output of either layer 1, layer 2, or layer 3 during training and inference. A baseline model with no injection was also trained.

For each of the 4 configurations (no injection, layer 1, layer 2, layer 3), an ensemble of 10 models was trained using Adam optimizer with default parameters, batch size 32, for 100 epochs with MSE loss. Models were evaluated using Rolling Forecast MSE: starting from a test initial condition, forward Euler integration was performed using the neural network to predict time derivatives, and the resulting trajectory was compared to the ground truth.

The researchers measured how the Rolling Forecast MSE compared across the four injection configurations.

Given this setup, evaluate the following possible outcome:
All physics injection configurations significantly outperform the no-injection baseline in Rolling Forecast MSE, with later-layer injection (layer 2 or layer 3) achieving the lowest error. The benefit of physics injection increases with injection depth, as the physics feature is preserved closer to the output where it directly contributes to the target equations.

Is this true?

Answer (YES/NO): NO